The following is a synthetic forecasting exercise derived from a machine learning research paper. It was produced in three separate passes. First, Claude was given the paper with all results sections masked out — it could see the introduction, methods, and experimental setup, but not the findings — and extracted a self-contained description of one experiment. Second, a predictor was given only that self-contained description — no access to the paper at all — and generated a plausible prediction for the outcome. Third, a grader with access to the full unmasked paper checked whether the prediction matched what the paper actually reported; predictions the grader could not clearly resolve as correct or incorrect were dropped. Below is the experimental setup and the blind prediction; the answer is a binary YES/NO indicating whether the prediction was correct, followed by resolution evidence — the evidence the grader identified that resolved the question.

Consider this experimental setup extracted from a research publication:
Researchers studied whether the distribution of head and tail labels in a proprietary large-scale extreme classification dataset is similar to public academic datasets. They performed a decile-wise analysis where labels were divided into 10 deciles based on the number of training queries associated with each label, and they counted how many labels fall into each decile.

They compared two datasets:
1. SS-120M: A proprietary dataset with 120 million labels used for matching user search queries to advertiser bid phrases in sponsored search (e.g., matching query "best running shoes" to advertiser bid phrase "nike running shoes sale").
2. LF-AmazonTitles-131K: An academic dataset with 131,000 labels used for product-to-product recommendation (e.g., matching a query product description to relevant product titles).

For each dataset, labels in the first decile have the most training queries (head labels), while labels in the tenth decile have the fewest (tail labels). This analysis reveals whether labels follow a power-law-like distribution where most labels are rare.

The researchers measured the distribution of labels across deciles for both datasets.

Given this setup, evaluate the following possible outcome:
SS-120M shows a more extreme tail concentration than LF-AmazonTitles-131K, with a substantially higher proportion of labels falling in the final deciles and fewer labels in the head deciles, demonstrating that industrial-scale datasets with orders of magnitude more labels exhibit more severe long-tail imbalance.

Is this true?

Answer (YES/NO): NO